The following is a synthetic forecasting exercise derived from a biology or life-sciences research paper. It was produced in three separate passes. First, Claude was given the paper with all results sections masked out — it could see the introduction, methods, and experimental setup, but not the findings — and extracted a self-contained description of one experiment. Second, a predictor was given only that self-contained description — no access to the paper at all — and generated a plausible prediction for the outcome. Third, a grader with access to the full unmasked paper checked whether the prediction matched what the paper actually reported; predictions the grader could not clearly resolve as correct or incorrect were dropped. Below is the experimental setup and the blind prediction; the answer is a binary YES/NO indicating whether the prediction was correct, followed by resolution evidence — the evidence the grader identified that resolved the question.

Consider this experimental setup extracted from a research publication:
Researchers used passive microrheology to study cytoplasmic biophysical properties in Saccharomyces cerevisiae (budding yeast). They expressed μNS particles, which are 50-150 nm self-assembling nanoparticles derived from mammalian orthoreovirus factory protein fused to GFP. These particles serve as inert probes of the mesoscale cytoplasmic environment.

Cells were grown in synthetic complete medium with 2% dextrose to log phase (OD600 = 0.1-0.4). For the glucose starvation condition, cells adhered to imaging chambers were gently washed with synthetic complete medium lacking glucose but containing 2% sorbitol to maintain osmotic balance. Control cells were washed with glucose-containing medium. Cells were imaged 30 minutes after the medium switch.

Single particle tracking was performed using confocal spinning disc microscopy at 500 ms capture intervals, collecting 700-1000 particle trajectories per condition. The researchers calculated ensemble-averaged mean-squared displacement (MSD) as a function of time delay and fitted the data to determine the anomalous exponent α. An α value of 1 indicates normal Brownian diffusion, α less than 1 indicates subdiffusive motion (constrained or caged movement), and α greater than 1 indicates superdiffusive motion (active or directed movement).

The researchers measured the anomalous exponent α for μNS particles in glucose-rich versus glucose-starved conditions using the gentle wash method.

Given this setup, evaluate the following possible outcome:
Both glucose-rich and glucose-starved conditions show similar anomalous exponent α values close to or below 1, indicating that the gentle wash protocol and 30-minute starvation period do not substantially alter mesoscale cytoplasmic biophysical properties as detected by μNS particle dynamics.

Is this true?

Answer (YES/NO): NO